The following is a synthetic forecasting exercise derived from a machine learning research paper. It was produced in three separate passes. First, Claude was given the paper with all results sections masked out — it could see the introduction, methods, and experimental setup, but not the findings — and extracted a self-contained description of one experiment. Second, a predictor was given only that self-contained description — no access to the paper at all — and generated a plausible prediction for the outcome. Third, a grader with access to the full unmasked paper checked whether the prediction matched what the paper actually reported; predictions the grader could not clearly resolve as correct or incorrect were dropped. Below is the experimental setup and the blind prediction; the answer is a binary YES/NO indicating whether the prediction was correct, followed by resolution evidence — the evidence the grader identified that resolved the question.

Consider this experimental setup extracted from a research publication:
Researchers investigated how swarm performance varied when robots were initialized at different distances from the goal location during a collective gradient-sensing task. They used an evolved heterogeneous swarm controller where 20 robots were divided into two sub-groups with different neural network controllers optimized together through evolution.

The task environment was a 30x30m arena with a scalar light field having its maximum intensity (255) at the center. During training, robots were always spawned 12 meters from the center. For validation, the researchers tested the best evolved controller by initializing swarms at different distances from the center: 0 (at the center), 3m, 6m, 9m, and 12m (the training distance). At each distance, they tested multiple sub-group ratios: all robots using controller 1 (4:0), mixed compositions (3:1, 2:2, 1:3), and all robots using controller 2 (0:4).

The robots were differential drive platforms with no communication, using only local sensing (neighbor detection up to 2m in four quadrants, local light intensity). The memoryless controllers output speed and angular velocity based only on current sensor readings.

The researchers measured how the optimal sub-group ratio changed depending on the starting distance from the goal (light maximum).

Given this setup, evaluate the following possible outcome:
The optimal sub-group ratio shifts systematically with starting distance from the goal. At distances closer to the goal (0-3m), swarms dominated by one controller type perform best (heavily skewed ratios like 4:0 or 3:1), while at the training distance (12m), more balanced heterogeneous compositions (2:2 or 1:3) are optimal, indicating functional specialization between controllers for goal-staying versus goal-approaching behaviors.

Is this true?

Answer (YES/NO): YES